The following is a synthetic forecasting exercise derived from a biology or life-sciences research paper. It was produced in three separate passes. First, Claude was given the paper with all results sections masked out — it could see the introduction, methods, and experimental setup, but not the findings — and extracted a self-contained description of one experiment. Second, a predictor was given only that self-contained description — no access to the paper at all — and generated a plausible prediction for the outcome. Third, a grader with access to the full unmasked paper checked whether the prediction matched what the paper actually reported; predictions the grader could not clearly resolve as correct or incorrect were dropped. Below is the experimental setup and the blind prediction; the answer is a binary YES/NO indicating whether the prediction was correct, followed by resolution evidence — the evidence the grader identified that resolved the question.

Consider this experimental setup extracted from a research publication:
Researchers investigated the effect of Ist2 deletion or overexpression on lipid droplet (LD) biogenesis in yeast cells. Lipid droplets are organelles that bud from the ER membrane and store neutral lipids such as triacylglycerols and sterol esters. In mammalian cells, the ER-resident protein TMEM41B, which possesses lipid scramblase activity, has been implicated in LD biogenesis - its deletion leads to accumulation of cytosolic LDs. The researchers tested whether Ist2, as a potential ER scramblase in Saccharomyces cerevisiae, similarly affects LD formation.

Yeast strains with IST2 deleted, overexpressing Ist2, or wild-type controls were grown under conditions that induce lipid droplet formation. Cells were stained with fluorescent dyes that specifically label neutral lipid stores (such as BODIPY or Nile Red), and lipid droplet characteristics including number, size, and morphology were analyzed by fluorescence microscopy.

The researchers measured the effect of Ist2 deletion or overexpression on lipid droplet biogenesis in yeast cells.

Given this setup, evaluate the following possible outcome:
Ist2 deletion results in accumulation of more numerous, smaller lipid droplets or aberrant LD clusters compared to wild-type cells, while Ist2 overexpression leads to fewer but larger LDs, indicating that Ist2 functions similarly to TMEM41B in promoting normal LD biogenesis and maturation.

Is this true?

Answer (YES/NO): NO